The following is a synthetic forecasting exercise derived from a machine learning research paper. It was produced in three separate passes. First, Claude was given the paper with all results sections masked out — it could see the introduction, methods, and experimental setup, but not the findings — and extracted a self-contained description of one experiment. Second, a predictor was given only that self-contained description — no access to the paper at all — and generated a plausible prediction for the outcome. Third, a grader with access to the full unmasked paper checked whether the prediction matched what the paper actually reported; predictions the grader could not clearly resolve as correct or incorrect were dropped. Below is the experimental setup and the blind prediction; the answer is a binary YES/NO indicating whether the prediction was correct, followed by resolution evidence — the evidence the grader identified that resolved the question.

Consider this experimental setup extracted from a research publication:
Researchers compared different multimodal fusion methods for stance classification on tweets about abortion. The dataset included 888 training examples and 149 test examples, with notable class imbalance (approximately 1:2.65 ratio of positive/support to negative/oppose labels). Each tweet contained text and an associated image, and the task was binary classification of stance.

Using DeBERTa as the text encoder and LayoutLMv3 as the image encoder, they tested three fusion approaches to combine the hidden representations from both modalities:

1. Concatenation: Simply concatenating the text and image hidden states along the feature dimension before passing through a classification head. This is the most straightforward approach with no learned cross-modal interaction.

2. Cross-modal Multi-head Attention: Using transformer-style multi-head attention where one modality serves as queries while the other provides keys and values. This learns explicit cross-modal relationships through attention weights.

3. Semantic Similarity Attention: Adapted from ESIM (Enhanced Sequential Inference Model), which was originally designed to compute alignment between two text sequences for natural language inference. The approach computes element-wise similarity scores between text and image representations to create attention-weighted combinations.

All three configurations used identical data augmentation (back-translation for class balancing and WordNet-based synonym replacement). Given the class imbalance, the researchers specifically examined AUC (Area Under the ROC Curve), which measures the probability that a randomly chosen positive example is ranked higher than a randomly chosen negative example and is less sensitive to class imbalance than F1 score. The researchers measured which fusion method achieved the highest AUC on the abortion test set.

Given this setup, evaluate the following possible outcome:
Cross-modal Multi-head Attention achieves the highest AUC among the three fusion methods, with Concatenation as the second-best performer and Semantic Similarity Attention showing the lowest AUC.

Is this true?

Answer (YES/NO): NO